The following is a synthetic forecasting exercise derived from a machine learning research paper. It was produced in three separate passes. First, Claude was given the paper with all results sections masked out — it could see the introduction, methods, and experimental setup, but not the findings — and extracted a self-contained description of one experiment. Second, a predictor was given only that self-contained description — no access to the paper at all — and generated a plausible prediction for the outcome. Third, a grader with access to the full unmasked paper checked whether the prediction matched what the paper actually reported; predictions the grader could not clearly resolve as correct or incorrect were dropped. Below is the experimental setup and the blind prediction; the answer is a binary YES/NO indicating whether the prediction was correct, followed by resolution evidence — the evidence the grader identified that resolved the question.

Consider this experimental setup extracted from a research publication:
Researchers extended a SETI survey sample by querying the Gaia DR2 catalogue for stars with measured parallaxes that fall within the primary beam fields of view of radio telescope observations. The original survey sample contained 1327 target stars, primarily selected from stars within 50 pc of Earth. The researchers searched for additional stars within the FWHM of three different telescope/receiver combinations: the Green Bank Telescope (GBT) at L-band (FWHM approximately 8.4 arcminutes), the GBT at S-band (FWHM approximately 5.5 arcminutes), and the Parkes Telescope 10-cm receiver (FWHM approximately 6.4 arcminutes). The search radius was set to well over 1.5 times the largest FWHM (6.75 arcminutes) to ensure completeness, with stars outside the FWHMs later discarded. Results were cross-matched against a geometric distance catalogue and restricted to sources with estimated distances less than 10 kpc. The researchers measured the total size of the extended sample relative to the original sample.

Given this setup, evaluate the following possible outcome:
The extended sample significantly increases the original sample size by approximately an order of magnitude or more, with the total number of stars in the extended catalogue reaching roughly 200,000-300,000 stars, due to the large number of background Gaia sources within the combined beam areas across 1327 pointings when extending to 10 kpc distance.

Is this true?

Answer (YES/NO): YES